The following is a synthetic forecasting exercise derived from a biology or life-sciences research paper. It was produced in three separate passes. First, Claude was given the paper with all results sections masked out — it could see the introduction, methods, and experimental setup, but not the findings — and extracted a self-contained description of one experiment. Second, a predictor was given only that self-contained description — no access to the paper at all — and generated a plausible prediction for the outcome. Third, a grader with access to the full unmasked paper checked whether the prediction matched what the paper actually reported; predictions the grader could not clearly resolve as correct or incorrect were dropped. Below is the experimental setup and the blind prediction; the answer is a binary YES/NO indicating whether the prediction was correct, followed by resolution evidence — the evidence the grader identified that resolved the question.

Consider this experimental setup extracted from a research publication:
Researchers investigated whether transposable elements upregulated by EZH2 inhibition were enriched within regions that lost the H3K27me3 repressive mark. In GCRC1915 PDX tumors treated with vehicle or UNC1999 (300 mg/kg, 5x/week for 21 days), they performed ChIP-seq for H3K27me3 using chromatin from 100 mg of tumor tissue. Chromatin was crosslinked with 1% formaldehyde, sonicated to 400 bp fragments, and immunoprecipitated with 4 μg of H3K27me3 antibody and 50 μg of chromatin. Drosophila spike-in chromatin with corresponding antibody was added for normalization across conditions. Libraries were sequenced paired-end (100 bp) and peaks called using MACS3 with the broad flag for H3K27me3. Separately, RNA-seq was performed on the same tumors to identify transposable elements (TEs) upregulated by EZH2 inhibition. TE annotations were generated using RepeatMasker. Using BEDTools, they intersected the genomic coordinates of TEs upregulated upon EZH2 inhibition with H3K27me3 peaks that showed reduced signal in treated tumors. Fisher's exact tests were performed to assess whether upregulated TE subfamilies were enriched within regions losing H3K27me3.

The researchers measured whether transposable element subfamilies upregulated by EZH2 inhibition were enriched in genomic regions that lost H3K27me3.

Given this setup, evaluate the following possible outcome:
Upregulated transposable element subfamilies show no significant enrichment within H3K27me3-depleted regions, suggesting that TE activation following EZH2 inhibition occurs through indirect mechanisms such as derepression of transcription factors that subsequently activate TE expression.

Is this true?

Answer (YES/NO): NO